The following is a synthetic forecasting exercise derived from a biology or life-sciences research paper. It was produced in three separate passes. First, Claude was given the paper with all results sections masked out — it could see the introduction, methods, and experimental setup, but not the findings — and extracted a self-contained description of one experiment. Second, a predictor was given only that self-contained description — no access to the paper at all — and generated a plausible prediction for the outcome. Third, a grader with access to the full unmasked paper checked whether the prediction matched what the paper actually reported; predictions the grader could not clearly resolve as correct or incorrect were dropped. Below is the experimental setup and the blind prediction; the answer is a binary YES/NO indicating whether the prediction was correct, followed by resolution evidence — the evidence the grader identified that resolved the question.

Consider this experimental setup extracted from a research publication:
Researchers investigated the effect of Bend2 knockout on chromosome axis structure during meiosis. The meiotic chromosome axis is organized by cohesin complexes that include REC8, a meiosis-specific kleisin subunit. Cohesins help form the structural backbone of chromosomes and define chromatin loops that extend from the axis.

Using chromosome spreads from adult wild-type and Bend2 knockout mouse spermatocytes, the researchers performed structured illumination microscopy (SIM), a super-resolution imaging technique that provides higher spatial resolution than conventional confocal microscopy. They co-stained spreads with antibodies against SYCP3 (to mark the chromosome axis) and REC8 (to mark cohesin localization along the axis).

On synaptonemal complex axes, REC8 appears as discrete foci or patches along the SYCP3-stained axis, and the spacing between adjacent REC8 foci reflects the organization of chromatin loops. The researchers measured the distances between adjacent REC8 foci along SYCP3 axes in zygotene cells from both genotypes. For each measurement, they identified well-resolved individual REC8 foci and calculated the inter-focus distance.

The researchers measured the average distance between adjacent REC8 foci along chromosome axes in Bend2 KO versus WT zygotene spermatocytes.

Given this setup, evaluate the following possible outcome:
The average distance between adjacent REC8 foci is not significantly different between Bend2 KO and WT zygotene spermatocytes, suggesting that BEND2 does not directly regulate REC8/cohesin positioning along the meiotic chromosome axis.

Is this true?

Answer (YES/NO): NO